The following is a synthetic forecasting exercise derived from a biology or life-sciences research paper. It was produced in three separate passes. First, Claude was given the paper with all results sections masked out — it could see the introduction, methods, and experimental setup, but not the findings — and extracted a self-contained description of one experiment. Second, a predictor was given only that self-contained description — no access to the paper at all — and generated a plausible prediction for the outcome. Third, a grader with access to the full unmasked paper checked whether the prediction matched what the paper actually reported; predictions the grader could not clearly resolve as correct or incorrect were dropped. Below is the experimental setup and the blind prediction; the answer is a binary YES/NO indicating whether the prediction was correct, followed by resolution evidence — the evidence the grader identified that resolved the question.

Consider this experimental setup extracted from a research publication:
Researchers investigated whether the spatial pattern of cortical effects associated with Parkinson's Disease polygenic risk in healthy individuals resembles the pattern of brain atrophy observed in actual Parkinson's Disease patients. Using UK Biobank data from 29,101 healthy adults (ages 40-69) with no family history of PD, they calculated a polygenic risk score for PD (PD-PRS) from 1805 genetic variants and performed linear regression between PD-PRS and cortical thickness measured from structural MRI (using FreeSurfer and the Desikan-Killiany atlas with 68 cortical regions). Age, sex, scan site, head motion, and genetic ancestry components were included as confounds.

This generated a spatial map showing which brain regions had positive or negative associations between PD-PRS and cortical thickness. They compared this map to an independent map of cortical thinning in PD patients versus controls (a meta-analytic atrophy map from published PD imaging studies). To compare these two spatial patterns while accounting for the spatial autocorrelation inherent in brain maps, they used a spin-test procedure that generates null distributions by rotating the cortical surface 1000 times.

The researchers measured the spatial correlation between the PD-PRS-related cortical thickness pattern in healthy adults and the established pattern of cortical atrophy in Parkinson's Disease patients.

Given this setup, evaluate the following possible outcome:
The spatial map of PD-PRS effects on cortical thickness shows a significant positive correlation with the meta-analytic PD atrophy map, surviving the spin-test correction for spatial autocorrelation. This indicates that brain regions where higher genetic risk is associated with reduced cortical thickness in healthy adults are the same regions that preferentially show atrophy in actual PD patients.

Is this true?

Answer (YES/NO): YES